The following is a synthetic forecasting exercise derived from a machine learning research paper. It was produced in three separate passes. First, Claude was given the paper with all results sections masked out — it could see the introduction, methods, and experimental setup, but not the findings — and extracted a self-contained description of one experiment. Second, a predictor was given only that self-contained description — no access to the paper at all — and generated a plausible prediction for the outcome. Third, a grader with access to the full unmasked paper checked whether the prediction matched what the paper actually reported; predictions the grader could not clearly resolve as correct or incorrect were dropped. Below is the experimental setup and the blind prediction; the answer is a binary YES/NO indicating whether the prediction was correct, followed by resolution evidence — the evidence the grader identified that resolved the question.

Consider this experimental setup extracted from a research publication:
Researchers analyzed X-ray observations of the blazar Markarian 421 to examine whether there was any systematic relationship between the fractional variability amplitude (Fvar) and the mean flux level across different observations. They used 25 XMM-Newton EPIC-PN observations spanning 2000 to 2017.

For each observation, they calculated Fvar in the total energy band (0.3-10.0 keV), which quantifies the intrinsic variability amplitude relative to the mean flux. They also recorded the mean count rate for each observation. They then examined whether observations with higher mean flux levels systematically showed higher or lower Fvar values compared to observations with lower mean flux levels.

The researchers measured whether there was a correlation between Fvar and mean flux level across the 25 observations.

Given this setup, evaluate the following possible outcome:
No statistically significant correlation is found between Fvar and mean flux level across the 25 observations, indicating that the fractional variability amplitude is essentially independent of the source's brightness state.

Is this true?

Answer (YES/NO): NO